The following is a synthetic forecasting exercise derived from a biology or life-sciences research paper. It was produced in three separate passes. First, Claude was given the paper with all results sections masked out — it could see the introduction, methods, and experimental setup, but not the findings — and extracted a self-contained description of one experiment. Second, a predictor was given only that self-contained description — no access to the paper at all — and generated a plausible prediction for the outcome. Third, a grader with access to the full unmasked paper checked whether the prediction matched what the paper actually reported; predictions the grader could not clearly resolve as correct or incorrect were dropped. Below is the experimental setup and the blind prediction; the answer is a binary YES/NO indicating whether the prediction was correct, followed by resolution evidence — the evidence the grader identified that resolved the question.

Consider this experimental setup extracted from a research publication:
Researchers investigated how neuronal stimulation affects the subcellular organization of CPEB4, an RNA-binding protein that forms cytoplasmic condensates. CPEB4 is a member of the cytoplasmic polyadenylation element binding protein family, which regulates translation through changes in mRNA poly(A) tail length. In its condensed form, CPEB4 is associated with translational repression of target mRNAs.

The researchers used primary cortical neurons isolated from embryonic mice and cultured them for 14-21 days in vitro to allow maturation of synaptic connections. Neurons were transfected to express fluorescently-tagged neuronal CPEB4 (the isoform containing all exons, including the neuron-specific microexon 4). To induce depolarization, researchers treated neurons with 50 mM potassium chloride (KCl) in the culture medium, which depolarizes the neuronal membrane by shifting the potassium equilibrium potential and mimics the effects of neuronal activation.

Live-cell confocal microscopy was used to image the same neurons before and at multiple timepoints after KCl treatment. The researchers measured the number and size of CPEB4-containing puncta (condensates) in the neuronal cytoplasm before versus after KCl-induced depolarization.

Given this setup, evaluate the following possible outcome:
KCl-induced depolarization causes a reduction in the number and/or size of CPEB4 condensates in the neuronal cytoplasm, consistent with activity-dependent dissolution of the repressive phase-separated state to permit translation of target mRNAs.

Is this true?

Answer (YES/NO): YES